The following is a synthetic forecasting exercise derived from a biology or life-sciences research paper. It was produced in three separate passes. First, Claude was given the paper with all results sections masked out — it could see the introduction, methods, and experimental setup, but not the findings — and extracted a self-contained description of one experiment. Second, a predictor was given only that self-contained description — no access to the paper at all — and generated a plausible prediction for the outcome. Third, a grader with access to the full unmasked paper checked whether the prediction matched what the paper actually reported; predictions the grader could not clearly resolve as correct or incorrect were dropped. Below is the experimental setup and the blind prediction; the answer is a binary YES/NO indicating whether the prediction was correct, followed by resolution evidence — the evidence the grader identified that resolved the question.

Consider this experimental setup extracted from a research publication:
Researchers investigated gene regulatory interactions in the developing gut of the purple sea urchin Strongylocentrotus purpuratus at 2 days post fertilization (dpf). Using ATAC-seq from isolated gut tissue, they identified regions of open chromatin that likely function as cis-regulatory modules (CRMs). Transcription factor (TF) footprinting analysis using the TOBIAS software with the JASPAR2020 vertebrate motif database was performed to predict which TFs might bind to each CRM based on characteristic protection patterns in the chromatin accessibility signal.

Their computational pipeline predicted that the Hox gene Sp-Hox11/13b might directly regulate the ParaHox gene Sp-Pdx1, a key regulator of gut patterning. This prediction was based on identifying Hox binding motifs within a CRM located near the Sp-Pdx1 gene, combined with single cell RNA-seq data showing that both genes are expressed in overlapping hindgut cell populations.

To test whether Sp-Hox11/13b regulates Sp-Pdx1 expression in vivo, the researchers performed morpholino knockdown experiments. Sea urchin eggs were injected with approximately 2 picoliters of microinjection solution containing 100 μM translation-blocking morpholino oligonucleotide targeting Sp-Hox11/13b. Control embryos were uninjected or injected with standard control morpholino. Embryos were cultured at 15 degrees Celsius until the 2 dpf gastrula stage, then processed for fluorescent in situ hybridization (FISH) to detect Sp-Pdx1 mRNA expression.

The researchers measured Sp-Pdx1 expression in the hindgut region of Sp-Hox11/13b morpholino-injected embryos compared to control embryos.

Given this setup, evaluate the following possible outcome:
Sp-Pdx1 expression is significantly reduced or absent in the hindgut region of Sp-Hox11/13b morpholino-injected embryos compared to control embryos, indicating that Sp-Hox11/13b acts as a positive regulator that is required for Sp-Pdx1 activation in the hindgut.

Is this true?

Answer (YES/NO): YES